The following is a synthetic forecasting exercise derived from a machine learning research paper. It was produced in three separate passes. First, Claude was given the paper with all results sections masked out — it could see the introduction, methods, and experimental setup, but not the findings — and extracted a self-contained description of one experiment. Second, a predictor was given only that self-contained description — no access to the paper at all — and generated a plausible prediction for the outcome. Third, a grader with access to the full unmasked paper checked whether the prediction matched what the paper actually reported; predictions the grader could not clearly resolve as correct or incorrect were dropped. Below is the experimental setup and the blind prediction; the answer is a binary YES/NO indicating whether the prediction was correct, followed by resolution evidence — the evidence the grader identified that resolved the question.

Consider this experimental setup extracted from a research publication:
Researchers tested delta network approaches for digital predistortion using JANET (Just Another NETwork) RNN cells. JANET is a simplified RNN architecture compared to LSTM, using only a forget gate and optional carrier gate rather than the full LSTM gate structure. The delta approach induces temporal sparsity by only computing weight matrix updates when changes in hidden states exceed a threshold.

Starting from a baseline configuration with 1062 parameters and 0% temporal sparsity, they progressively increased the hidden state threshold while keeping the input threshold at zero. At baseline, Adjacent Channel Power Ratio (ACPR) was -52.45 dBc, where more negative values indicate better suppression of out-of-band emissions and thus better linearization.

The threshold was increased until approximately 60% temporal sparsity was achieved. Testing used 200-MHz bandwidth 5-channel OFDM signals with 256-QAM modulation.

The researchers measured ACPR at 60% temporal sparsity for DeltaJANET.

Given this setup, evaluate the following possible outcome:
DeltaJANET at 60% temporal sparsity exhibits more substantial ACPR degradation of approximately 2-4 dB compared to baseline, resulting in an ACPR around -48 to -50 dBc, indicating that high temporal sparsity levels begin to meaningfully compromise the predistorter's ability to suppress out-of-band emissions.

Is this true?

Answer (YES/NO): YES